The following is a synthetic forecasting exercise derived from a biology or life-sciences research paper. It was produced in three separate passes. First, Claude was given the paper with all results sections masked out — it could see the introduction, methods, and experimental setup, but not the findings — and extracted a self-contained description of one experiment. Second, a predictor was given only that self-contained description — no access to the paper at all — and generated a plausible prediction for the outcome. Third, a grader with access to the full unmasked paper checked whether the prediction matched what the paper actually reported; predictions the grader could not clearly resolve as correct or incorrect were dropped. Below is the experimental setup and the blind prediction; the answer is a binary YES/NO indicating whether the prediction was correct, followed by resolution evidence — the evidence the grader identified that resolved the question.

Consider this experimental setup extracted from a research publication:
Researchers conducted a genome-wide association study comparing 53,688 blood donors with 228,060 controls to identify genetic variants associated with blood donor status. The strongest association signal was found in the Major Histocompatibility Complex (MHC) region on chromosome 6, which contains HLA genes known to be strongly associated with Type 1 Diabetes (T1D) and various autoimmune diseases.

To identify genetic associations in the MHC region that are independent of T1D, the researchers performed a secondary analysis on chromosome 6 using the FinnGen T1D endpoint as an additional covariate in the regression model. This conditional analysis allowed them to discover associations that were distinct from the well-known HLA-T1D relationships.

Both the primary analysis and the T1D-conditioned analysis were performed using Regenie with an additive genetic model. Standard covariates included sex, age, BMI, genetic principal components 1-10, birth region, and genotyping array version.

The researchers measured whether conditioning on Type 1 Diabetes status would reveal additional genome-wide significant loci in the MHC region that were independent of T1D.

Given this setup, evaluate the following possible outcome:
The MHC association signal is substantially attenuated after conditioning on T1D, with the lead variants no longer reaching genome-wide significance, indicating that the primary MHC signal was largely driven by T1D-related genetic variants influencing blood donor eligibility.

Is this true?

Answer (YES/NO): NO